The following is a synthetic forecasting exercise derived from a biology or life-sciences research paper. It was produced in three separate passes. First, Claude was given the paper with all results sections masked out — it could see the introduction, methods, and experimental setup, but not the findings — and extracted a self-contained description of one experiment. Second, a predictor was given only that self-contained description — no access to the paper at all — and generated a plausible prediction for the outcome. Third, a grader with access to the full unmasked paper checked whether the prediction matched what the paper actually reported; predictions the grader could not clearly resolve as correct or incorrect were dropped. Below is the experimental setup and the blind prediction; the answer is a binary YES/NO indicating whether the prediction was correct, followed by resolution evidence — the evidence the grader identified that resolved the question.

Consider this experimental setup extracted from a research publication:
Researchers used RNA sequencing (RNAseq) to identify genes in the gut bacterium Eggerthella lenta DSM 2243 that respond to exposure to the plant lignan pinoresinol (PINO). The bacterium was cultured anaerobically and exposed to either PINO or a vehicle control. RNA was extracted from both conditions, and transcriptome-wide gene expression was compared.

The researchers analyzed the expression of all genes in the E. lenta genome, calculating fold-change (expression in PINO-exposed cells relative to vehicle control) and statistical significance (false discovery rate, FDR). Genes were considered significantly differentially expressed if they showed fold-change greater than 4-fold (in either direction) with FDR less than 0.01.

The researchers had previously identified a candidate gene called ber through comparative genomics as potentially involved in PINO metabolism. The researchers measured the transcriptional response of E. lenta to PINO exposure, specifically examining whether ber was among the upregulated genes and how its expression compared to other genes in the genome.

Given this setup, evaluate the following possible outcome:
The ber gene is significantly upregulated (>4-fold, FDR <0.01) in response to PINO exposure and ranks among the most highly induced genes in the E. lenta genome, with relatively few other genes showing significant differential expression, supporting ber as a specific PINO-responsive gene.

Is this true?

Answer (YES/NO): YES